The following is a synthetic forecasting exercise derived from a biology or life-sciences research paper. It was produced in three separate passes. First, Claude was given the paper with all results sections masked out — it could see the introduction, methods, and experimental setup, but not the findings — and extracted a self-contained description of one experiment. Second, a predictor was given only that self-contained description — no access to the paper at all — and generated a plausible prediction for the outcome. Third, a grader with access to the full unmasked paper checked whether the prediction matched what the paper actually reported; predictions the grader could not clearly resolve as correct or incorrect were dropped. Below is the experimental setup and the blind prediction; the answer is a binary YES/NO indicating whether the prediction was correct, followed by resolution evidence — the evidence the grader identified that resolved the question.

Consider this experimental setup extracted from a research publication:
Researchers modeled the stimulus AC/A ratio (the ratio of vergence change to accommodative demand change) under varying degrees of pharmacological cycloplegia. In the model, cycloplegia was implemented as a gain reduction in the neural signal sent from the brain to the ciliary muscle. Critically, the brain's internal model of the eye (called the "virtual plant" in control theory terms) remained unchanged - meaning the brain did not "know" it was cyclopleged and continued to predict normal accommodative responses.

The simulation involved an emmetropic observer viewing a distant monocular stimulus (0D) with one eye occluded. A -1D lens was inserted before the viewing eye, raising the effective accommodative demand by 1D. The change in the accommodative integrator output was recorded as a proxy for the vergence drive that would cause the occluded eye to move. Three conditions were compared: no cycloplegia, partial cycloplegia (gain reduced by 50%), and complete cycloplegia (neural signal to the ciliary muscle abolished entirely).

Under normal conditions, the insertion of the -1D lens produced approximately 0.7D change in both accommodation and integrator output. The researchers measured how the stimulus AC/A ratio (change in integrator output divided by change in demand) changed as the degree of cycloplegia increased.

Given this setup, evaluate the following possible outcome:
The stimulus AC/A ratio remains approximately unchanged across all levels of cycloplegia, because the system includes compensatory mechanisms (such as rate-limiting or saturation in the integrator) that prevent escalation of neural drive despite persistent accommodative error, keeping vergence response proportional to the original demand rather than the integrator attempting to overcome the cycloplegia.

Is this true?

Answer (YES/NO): NO